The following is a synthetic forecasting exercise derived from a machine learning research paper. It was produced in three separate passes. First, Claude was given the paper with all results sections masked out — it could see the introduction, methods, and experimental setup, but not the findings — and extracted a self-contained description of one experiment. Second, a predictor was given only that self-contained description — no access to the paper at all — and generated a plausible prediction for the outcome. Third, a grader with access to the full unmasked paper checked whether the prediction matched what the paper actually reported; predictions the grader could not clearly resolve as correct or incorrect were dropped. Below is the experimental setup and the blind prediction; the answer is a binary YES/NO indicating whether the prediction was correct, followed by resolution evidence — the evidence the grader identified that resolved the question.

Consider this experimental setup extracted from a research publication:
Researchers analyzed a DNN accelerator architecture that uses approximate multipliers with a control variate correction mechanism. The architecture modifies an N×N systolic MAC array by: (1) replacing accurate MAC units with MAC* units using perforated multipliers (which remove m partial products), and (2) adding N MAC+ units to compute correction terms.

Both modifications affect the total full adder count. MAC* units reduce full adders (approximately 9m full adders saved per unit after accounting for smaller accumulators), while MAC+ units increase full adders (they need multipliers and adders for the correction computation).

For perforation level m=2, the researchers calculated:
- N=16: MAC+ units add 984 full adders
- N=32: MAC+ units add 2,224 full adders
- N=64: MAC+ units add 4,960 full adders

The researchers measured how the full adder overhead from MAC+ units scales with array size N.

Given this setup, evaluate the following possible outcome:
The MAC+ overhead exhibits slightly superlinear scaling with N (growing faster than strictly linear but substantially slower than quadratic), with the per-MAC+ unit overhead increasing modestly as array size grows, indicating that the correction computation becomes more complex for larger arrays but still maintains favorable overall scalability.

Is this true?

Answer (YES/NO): NO